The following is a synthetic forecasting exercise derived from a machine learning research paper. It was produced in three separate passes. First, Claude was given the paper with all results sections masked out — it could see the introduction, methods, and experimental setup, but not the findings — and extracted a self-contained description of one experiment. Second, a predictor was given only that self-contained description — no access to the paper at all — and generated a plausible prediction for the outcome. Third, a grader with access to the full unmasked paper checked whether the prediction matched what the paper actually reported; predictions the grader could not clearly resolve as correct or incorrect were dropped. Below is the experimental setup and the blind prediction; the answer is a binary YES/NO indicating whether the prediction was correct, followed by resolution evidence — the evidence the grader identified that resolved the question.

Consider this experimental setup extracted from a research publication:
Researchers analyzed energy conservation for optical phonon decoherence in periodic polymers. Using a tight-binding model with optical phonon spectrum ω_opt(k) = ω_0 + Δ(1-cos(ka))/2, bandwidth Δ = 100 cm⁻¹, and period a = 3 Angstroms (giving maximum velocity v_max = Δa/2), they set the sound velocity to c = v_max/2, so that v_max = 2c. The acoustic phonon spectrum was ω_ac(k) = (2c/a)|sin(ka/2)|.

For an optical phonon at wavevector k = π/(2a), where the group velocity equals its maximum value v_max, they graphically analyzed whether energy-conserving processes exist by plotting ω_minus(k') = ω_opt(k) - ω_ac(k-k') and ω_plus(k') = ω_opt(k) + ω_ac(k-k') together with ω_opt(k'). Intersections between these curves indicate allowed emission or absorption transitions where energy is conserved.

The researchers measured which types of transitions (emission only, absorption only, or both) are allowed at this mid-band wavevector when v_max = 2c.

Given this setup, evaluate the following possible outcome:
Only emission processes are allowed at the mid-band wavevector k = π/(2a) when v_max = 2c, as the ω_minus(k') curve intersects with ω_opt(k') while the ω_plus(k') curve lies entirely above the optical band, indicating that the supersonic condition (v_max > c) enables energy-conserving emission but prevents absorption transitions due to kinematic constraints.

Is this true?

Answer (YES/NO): NO